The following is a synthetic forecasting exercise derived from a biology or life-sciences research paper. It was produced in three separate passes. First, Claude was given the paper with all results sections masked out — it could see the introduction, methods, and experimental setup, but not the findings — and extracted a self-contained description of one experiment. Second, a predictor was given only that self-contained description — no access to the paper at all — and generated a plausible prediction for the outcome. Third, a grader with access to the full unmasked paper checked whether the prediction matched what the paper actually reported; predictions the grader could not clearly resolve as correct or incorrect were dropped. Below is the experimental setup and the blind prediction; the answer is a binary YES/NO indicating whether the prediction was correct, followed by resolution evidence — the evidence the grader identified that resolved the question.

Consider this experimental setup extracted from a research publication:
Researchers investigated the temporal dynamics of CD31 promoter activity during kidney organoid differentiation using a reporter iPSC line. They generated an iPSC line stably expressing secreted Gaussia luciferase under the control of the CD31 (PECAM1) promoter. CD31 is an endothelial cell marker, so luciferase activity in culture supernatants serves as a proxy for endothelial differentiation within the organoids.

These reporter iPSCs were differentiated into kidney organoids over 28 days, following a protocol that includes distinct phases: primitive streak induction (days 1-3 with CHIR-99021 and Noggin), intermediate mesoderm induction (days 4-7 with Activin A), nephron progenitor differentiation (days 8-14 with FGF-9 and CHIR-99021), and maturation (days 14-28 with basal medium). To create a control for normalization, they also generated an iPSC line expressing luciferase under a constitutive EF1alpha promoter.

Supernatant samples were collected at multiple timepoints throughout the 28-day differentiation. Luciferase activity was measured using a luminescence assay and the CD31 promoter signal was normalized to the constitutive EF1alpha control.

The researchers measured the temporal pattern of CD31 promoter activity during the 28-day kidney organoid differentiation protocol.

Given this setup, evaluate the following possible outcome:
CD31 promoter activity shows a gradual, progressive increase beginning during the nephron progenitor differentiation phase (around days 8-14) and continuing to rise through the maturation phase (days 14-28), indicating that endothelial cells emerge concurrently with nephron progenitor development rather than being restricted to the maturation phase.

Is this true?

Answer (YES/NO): NO